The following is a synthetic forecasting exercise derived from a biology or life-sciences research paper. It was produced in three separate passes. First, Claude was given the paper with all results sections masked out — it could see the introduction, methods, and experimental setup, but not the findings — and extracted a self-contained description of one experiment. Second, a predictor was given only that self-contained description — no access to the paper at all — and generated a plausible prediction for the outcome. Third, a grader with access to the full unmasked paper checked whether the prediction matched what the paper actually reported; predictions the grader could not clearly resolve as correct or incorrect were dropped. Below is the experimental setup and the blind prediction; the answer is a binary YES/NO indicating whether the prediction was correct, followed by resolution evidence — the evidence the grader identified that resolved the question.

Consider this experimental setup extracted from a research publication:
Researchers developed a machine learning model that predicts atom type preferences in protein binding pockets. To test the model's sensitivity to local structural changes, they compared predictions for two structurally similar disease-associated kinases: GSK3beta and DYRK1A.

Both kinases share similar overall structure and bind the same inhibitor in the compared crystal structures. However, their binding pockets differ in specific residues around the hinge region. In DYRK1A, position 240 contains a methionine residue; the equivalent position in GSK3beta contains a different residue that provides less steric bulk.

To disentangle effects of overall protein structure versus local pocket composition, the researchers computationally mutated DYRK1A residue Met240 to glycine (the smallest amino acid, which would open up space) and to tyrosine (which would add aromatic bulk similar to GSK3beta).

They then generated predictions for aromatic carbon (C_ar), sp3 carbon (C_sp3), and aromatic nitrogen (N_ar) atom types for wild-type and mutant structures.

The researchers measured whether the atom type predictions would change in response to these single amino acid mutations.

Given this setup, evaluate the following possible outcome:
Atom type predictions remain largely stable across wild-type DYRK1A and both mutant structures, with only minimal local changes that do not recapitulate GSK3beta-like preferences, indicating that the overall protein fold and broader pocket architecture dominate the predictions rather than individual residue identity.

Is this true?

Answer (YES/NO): NO